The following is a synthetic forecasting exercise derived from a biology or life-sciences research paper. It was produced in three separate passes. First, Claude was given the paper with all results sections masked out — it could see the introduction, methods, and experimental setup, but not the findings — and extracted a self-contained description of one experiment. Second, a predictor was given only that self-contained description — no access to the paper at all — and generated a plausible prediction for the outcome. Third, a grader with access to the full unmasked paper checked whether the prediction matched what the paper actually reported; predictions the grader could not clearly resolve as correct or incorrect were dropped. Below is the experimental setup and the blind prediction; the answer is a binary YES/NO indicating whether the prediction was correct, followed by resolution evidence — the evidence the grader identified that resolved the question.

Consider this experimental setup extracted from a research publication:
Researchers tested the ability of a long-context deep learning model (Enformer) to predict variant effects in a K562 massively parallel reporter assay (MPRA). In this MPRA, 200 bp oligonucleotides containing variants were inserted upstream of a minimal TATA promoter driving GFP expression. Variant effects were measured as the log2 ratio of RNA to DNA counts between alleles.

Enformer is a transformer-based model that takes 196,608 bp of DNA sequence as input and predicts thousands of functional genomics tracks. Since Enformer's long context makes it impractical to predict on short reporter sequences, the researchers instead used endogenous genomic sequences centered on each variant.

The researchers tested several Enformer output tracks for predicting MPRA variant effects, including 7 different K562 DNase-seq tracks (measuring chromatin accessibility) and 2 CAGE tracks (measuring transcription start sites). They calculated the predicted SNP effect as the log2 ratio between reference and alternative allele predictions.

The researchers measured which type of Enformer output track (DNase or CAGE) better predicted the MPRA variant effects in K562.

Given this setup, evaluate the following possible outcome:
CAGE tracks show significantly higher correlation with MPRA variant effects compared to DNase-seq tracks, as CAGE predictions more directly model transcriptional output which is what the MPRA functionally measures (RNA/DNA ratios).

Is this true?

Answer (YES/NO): NO